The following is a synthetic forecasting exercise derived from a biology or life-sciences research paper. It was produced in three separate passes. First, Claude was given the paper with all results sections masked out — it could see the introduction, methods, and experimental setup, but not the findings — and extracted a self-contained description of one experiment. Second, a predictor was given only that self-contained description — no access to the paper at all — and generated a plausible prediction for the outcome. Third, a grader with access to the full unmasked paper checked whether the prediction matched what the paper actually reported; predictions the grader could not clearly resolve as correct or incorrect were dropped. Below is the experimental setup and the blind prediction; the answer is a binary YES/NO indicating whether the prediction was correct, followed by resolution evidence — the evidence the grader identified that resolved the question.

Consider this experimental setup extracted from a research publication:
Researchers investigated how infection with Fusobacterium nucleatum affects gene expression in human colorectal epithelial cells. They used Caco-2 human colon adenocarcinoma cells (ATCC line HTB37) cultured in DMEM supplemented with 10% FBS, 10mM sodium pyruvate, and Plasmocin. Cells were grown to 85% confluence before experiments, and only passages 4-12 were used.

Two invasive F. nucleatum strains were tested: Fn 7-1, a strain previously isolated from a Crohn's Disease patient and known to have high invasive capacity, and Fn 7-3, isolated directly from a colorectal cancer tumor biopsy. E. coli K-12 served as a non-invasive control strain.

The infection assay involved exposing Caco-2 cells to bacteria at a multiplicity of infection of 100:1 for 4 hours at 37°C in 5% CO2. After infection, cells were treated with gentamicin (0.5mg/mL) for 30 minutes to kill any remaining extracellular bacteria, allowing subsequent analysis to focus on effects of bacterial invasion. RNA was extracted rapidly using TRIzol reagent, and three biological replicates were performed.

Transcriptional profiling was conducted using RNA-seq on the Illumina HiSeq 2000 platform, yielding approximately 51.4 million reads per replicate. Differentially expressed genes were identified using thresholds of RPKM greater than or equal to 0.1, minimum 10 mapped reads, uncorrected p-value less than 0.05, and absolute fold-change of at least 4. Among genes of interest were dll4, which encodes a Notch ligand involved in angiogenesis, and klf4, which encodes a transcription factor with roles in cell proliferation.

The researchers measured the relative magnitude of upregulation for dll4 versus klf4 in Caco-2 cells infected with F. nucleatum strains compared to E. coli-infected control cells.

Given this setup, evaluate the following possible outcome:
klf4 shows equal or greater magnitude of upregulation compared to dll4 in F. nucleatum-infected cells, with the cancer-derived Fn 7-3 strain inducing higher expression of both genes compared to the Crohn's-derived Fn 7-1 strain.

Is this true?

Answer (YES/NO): NO